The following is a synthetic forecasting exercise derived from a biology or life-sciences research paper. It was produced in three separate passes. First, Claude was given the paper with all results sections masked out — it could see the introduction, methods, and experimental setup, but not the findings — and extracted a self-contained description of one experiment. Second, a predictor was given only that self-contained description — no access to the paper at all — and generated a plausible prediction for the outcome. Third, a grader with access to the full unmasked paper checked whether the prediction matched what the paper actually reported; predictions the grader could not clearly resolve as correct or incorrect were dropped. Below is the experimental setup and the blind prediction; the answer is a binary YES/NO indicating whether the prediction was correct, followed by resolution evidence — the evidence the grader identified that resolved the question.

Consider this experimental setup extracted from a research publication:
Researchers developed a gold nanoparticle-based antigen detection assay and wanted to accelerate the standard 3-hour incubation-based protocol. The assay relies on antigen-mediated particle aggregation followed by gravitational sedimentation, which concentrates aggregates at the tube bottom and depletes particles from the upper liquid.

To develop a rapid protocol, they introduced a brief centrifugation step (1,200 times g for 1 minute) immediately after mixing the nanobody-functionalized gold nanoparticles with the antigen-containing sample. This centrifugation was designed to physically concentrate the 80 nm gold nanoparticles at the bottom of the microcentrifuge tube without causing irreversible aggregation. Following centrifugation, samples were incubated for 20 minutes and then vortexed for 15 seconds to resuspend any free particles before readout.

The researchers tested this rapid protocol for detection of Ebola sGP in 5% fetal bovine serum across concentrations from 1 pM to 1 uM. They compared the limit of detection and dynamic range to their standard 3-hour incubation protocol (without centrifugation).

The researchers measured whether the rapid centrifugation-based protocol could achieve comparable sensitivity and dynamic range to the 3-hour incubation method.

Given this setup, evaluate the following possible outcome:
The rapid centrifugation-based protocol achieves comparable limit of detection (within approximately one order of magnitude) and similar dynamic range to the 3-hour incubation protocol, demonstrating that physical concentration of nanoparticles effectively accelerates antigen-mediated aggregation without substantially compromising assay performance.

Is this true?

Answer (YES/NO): YES